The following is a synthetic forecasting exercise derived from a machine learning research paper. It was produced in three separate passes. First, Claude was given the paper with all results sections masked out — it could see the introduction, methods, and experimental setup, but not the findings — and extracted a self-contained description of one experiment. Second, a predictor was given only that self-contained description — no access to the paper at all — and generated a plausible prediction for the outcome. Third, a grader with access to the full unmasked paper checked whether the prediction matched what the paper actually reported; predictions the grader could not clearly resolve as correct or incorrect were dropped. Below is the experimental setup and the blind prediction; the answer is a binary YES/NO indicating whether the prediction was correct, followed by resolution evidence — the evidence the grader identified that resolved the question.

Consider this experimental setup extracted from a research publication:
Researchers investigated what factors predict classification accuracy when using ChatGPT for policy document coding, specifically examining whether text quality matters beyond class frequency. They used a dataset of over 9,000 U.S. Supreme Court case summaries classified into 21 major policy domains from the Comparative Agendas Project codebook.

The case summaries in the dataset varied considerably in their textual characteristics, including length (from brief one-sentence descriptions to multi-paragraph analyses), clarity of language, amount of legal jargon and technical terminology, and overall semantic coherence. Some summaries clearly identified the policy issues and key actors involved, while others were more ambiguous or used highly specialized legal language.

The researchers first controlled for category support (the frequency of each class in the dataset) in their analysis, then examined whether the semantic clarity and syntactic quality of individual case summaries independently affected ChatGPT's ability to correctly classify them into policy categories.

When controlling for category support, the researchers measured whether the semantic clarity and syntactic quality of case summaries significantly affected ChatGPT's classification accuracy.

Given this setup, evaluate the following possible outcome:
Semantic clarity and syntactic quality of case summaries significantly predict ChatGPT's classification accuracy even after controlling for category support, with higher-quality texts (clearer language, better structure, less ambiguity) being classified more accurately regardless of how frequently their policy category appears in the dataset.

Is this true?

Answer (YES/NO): YES